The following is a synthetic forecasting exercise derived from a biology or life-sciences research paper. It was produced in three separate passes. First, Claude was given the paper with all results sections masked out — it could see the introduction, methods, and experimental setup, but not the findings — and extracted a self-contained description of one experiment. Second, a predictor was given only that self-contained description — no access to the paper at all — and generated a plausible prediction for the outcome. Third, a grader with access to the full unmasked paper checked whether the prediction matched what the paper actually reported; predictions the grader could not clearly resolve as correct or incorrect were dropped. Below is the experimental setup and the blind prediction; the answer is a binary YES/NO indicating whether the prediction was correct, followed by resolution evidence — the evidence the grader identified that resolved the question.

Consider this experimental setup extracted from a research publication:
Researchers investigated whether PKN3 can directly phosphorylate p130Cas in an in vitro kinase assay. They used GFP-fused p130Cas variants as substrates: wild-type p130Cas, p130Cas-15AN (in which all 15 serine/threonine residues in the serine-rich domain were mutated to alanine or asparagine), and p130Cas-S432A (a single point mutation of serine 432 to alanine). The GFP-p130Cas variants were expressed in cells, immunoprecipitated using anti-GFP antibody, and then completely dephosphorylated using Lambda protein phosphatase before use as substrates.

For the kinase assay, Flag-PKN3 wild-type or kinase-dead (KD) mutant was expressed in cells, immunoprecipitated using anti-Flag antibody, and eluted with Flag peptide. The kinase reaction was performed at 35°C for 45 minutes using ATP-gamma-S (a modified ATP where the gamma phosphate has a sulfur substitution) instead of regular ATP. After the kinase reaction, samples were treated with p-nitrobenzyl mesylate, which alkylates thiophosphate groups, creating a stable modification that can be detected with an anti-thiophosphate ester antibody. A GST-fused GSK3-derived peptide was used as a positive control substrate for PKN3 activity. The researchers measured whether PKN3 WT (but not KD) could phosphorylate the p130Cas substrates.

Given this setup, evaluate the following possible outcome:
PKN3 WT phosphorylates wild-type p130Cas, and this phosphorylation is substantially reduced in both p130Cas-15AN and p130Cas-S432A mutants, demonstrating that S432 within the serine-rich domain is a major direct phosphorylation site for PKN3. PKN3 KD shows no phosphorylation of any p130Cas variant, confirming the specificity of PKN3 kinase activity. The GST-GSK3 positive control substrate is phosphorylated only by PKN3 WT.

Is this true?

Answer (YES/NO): YES